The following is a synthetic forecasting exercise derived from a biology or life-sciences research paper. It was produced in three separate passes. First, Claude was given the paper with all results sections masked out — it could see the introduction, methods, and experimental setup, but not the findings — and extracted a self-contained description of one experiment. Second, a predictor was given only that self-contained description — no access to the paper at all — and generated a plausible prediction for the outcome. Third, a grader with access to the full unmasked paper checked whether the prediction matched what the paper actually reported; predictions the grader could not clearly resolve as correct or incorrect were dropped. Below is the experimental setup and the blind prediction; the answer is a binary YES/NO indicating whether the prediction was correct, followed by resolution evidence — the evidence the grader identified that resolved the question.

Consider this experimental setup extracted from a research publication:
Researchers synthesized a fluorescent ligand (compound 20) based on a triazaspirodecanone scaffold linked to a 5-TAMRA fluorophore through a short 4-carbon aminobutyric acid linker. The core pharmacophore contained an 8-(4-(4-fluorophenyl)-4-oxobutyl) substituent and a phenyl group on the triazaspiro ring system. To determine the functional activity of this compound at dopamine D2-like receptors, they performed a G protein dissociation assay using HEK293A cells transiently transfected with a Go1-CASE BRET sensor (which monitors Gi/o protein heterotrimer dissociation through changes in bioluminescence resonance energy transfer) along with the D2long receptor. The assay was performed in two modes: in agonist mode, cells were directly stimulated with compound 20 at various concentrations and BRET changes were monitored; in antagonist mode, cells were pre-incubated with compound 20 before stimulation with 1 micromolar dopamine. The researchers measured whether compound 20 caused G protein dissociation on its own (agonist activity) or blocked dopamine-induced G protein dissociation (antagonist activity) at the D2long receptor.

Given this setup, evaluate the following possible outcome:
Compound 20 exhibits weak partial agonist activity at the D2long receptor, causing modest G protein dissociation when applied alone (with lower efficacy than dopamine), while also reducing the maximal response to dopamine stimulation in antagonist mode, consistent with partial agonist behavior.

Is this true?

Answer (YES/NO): NO